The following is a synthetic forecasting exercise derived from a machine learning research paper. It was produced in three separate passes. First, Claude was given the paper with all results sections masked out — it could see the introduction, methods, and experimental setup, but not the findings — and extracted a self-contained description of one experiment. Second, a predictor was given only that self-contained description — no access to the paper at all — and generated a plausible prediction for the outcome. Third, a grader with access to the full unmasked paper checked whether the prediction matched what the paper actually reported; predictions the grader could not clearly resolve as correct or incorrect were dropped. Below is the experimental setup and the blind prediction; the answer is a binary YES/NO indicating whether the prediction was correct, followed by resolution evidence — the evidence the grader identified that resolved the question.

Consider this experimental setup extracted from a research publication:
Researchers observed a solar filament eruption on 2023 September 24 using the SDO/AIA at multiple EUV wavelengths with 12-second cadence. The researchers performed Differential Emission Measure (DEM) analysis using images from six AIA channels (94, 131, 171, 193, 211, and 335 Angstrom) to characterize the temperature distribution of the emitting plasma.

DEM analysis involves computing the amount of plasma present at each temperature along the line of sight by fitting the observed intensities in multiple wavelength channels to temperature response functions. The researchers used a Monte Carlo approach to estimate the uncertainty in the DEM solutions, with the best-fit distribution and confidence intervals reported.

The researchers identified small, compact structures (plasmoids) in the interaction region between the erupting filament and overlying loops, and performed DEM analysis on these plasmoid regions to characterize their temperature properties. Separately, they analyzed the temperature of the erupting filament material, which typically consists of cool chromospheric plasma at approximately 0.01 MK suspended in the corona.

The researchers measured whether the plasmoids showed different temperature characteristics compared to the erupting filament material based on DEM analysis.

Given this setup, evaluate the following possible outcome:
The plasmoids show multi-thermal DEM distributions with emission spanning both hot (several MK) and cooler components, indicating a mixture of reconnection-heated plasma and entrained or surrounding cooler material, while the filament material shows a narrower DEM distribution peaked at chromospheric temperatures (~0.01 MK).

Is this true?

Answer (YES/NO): NO